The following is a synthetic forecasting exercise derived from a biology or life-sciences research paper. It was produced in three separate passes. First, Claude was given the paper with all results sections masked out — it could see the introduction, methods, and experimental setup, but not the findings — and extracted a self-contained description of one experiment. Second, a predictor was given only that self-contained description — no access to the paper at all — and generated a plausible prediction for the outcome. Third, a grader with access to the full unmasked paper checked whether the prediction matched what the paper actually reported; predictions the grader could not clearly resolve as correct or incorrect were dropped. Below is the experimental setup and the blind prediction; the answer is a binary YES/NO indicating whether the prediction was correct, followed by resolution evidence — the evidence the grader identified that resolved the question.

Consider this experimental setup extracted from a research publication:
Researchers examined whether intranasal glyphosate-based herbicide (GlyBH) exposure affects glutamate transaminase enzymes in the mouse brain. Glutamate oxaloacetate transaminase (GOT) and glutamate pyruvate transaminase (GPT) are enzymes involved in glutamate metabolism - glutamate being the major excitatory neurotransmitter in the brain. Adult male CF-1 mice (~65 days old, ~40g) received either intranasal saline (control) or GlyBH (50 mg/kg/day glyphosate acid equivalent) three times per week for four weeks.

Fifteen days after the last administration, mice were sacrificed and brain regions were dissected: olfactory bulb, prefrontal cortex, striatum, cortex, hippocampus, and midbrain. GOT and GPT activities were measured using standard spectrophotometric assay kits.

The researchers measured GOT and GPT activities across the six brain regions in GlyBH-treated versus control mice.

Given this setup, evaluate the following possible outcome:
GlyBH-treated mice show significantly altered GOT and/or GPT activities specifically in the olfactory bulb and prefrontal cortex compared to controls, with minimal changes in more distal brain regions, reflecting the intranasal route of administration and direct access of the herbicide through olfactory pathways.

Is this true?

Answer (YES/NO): NO